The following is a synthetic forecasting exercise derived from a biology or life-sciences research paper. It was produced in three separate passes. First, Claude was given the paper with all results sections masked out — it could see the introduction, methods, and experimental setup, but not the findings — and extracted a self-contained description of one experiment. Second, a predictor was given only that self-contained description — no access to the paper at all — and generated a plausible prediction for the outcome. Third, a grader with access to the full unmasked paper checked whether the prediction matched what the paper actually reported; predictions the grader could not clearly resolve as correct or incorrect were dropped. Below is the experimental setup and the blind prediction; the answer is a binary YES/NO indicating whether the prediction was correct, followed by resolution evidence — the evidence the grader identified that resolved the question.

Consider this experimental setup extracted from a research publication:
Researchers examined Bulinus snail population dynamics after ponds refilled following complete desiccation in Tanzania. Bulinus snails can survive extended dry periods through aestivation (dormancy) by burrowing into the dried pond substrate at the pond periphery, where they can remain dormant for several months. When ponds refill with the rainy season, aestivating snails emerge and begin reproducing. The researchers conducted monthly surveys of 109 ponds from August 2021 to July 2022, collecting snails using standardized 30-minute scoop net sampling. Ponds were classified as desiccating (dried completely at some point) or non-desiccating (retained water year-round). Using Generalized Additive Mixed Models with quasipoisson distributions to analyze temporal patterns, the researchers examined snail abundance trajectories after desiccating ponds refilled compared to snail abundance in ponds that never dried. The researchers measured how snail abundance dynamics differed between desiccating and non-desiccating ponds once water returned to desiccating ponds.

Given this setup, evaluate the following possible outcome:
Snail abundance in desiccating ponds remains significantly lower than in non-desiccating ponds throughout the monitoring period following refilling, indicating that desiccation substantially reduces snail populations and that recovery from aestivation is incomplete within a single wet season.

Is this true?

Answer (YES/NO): NO